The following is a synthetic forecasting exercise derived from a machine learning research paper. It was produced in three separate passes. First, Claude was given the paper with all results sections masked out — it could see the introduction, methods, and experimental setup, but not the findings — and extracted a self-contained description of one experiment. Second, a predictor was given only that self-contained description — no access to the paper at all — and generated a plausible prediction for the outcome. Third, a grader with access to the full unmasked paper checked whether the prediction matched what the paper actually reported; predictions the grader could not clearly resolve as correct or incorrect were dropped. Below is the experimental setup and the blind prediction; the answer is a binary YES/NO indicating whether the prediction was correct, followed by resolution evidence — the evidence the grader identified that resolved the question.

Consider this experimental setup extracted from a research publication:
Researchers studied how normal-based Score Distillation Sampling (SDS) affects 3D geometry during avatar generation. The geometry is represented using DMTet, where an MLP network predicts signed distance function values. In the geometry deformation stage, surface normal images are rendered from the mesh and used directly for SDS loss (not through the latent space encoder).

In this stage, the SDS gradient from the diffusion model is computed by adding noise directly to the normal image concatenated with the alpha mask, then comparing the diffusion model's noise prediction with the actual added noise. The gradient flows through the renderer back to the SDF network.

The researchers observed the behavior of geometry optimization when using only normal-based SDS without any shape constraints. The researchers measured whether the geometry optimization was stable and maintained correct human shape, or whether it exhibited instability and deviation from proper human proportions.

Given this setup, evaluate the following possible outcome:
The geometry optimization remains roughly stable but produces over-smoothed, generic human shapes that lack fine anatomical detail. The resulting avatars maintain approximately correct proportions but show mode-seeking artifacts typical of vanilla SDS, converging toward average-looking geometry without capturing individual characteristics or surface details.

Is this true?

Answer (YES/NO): NO